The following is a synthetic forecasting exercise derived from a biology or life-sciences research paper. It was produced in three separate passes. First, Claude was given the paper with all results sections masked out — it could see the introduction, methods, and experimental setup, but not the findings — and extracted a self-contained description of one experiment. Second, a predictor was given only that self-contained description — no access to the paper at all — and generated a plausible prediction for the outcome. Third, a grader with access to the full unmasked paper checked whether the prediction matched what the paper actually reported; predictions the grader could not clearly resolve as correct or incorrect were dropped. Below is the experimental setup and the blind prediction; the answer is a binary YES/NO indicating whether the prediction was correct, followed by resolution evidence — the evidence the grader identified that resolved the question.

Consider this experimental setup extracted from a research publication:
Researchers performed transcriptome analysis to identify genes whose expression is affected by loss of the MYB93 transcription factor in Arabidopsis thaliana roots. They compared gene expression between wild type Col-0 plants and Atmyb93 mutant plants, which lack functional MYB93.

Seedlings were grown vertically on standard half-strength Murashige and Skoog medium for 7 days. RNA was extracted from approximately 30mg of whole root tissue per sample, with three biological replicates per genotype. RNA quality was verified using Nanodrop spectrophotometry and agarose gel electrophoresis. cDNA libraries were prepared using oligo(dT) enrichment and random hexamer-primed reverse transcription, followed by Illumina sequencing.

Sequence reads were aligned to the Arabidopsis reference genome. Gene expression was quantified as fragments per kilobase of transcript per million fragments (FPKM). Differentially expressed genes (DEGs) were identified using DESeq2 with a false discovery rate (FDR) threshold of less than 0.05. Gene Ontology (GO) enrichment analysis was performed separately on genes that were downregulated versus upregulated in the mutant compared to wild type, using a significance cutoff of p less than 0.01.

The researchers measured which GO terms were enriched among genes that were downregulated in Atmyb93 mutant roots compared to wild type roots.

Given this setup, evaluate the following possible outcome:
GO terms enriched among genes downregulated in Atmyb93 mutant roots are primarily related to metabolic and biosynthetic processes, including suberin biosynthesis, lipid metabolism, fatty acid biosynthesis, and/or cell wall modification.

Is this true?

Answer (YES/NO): NO